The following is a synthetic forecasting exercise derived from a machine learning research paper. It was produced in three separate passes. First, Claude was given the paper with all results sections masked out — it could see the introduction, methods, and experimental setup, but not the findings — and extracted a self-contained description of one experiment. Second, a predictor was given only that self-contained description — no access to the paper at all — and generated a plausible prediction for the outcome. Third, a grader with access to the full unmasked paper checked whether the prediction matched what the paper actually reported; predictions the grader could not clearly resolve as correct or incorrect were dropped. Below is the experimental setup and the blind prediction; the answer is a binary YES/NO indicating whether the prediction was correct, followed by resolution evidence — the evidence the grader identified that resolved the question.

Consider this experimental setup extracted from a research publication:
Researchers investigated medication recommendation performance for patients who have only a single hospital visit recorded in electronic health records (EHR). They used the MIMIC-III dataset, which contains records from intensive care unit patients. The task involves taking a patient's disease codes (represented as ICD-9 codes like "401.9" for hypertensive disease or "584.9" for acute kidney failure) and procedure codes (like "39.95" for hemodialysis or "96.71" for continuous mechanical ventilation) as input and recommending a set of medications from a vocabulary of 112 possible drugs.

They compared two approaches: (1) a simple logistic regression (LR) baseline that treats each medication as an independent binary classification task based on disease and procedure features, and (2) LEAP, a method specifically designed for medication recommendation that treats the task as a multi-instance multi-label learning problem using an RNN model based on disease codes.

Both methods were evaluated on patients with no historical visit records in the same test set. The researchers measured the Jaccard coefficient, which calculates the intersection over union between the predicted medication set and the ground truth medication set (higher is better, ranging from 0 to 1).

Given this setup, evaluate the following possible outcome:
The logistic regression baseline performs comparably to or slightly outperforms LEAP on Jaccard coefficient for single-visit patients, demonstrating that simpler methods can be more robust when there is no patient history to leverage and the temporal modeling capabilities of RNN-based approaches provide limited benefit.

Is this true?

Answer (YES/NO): NO